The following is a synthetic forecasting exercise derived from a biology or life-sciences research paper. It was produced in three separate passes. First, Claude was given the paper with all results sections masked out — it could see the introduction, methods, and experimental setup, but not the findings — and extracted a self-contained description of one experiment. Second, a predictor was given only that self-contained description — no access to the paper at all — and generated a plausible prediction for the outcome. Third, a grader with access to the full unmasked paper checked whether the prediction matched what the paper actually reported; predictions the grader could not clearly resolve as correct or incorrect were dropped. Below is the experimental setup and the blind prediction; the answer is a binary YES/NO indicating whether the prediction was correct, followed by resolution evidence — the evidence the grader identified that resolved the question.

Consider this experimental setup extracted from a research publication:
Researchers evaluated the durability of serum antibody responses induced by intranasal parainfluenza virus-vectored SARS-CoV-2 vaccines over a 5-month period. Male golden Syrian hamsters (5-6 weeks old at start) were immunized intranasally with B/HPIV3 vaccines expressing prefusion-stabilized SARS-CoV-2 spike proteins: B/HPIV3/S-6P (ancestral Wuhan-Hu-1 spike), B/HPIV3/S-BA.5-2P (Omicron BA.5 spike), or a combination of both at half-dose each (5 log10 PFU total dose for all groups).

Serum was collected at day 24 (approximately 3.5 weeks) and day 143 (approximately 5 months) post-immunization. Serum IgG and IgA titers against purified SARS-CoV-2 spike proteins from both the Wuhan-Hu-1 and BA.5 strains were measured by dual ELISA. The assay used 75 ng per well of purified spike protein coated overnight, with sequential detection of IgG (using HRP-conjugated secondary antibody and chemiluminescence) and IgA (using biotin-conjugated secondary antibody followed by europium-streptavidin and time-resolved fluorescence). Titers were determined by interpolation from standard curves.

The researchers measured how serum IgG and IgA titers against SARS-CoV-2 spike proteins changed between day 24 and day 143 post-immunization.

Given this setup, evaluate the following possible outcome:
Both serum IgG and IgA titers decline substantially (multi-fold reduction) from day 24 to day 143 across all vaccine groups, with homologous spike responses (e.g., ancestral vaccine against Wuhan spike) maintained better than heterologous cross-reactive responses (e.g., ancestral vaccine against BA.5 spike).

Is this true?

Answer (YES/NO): NO